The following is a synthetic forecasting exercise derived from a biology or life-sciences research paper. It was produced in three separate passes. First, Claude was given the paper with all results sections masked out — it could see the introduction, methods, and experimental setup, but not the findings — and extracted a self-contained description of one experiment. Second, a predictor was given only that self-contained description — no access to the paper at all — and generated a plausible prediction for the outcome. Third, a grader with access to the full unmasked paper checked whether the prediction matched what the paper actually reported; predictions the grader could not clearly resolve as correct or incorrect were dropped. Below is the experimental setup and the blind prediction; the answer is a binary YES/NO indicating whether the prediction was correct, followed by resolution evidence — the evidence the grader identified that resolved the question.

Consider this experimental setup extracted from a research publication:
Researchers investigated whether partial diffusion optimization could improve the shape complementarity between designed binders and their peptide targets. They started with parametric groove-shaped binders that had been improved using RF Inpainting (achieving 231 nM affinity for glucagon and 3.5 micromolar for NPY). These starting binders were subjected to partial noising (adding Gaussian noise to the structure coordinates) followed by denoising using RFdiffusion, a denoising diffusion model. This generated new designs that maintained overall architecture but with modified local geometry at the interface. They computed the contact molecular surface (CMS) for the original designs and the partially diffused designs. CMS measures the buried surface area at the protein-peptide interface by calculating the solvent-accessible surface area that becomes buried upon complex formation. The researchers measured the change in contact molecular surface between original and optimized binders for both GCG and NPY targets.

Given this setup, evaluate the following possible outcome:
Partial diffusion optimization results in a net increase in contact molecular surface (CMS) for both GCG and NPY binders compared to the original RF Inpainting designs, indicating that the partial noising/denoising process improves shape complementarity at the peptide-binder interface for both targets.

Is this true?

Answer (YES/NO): YES